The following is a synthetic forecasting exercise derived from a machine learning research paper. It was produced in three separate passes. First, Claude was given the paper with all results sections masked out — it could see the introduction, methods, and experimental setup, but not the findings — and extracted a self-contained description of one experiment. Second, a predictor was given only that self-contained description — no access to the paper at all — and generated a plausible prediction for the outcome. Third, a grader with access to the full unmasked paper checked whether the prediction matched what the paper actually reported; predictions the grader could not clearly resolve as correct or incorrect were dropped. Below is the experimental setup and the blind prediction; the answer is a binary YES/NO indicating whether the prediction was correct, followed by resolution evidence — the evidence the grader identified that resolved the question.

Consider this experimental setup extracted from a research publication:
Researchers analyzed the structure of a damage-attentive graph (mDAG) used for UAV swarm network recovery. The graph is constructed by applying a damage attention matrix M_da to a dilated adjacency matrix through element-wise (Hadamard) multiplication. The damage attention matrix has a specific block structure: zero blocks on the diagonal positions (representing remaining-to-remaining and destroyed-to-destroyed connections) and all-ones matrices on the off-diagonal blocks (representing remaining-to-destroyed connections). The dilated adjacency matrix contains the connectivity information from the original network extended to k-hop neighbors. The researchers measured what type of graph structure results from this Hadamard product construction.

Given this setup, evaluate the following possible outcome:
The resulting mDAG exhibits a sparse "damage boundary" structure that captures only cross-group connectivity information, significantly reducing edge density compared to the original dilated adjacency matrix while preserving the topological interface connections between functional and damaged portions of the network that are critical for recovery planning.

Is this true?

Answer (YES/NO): NO